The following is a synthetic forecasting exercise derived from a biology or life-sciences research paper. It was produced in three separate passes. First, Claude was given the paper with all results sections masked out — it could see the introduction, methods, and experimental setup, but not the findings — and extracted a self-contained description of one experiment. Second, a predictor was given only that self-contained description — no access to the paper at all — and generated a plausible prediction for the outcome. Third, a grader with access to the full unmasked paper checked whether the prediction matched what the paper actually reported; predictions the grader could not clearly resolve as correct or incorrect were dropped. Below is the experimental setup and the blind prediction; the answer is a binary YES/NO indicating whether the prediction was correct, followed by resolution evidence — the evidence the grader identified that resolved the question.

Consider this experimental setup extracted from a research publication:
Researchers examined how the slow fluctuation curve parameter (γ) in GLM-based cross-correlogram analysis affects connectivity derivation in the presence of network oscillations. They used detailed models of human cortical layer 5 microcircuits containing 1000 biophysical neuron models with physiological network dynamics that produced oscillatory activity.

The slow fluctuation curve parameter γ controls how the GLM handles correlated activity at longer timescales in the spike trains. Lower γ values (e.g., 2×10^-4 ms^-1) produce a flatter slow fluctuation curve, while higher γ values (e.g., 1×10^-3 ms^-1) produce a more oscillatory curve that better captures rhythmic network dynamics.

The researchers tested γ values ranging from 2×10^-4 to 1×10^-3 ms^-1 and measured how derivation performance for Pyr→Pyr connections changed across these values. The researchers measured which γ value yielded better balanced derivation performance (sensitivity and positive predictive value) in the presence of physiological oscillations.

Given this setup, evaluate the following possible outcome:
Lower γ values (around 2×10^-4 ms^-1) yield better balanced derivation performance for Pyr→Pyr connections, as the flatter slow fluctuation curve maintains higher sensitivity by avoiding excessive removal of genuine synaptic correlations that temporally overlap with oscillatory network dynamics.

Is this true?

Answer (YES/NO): NO